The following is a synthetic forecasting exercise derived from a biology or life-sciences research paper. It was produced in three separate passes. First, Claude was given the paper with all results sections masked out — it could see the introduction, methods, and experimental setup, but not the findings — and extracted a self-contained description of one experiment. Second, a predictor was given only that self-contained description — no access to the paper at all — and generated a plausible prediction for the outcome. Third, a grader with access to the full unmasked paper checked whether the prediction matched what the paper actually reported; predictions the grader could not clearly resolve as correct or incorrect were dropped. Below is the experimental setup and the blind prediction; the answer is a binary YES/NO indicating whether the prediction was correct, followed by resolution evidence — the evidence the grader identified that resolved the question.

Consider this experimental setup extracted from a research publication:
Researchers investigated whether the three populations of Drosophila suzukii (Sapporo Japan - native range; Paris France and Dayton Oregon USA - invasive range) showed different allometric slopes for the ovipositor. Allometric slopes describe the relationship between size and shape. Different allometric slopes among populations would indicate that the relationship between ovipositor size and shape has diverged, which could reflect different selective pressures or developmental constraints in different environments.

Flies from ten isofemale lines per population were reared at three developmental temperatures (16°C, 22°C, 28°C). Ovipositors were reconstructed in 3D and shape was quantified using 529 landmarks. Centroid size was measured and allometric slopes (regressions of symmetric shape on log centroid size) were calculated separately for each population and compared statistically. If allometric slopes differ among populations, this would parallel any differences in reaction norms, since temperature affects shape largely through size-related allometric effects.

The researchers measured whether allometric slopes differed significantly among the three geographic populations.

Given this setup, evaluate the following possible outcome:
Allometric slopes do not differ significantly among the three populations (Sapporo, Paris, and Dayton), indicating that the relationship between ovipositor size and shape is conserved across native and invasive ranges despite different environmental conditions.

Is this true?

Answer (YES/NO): YES